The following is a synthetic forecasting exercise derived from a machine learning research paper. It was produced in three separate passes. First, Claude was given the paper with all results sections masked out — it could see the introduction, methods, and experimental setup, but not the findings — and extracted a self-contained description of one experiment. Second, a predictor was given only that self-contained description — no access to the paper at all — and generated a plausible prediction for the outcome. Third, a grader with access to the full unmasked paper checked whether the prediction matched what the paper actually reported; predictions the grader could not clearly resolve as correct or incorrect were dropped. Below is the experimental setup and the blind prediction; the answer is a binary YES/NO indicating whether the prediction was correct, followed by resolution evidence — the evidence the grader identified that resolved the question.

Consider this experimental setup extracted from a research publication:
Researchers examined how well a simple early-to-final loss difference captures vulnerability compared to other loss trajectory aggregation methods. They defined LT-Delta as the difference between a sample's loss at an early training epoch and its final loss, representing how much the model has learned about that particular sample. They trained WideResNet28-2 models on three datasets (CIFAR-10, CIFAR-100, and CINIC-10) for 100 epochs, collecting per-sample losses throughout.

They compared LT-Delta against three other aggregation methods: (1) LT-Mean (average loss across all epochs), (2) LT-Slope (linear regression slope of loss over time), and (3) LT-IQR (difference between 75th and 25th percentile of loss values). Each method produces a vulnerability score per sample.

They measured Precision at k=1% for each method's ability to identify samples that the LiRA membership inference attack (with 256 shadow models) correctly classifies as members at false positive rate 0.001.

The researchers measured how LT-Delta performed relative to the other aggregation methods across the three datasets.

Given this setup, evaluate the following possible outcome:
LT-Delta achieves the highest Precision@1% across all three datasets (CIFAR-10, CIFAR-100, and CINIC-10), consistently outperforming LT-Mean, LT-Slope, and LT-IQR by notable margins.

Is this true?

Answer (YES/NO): NO